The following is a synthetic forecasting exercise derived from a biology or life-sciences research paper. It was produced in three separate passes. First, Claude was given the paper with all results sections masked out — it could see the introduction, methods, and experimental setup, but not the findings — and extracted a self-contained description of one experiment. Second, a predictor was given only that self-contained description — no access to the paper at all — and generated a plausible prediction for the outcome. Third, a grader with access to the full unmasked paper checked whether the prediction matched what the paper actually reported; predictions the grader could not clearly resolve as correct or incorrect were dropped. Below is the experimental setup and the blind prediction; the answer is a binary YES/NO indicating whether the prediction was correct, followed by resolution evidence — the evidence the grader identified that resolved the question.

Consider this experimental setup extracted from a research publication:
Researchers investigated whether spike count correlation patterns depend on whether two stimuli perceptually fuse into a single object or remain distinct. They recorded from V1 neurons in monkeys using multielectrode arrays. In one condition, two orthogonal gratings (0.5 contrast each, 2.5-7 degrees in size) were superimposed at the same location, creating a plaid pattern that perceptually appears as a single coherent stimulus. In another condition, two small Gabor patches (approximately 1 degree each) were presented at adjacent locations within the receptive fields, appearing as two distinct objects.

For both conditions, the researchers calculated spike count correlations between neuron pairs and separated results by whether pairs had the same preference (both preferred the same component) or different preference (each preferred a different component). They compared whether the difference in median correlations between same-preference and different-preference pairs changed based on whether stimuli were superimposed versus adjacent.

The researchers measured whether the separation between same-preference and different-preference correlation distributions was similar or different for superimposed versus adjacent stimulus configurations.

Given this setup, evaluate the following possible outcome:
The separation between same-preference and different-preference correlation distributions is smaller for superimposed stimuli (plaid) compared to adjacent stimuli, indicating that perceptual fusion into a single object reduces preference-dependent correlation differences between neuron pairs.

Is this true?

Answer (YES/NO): YES